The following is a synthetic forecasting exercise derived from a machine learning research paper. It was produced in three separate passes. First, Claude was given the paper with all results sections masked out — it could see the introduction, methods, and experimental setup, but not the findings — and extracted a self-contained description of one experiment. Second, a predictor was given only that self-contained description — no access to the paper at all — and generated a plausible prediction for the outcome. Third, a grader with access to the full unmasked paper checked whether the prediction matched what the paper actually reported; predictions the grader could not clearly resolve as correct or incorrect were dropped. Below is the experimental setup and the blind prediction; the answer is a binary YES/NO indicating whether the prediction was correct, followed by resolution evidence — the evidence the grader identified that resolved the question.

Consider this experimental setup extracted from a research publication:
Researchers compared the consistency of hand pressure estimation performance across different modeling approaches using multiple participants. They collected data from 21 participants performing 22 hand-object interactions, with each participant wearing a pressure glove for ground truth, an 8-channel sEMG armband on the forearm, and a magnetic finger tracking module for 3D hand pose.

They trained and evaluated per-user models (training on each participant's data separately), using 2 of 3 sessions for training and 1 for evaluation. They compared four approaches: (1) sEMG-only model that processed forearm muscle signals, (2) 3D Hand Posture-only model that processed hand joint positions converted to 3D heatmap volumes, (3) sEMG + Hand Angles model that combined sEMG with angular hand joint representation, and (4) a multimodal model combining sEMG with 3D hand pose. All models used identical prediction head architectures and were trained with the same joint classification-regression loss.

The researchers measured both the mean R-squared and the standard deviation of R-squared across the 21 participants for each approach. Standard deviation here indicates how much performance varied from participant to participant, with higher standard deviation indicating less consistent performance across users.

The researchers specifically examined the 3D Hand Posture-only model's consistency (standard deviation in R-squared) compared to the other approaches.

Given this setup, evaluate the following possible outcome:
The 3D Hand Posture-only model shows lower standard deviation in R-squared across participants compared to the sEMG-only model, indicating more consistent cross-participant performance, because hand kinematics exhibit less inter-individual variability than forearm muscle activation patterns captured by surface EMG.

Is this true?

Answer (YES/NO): NO